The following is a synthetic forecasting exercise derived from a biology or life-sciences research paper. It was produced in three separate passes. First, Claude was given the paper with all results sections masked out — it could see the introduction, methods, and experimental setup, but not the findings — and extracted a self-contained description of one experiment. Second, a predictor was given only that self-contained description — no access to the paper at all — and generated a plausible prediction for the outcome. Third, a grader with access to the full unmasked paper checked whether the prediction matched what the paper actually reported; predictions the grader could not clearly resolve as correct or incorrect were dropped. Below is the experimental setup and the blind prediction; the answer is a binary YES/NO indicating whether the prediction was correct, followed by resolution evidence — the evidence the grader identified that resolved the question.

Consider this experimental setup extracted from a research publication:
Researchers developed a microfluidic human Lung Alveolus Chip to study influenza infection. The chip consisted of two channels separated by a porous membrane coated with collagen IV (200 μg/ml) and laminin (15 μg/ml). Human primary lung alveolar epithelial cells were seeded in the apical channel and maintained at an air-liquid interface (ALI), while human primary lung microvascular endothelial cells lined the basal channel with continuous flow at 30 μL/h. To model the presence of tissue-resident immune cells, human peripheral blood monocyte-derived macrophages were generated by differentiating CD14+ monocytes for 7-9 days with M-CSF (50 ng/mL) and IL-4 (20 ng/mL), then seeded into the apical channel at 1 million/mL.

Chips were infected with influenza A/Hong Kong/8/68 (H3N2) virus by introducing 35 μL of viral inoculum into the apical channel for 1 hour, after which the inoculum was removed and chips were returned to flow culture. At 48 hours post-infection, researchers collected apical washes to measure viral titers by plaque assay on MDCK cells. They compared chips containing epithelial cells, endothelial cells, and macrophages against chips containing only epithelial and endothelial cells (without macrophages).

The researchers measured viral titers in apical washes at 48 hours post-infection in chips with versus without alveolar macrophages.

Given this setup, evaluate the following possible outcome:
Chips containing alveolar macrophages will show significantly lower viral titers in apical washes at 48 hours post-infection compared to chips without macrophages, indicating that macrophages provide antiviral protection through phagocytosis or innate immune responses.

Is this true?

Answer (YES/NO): YES